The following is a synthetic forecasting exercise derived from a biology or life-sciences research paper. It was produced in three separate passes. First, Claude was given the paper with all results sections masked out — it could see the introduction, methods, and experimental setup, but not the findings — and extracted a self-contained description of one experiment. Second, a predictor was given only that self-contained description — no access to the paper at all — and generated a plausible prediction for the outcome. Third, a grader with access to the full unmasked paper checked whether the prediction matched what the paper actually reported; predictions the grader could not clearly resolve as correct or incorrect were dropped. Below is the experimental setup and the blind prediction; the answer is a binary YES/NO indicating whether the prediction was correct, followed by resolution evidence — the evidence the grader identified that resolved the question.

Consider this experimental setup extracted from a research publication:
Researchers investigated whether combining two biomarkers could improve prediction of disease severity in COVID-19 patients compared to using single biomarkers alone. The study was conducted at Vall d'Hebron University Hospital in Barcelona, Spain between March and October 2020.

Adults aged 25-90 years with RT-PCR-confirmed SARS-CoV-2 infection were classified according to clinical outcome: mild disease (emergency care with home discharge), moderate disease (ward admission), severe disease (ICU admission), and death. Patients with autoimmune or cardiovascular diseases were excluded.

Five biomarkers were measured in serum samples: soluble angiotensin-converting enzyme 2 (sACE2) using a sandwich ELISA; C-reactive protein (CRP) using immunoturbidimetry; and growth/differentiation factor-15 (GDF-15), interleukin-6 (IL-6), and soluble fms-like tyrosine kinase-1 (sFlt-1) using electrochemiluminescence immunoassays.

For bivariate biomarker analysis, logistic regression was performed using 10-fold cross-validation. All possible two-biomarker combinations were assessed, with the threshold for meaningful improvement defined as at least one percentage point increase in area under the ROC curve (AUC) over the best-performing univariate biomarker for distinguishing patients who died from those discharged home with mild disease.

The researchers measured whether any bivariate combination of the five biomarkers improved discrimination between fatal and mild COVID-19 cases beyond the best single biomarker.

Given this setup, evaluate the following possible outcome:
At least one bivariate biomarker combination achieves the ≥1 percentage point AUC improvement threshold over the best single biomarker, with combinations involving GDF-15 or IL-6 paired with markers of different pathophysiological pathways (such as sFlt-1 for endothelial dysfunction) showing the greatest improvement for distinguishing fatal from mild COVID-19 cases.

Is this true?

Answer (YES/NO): NO